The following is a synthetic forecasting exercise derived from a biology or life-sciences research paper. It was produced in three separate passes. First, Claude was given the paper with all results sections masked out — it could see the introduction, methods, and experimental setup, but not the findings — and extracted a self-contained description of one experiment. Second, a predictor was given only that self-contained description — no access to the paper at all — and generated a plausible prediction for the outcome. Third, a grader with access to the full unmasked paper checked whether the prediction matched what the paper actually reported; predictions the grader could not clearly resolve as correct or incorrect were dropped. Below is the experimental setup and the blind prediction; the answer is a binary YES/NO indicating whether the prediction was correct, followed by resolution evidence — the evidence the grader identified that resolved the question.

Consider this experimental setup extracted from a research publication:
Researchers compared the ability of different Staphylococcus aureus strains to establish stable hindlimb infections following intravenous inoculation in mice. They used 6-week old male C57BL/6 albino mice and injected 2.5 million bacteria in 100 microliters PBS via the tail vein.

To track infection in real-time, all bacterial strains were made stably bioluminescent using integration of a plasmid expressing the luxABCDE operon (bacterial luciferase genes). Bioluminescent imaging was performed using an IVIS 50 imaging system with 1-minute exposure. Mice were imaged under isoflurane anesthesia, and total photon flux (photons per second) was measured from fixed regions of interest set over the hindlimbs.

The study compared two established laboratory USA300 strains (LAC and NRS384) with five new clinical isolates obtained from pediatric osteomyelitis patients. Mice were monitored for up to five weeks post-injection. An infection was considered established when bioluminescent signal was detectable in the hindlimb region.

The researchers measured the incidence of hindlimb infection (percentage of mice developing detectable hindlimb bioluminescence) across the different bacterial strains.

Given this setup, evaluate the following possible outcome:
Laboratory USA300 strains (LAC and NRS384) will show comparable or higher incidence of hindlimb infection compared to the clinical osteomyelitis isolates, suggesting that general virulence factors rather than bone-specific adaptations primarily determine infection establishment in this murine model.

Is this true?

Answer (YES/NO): NO